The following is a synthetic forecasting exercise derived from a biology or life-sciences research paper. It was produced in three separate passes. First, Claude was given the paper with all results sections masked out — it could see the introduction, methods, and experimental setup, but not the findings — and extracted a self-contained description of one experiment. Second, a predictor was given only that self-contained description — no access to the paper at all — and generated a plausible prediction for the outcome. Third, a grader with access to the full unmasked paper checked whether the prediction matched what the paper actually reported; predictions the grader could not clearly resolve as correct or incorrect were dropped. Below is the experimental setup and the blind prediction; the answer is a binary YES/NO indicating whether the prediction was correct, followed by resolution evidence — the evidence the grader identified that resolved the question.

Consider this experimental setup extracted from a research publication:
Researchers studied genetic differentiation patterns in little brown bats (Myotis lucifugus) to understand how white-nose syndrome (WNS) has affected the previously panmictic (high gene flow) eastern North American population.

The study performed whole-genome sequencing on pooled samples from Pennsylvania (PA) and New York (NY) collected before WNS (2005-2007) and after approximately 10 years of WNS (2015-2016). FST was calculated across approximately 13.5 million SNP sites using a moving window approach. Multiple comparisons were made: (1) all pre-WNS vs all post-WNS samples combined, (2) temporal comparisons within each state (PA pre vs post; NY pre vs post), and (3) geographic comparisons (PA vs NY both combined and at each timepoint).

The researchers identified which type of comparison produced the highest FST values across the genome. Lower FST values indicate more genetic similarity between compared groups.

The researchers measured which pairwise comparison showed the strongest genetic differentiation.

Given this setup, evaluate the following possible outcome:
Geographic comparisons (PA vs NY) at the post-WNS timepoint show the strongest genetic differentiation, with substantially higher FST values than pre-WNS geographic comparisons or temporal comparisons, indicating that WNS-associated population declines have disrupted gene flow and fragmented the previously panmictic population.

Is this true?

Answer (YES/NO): YES